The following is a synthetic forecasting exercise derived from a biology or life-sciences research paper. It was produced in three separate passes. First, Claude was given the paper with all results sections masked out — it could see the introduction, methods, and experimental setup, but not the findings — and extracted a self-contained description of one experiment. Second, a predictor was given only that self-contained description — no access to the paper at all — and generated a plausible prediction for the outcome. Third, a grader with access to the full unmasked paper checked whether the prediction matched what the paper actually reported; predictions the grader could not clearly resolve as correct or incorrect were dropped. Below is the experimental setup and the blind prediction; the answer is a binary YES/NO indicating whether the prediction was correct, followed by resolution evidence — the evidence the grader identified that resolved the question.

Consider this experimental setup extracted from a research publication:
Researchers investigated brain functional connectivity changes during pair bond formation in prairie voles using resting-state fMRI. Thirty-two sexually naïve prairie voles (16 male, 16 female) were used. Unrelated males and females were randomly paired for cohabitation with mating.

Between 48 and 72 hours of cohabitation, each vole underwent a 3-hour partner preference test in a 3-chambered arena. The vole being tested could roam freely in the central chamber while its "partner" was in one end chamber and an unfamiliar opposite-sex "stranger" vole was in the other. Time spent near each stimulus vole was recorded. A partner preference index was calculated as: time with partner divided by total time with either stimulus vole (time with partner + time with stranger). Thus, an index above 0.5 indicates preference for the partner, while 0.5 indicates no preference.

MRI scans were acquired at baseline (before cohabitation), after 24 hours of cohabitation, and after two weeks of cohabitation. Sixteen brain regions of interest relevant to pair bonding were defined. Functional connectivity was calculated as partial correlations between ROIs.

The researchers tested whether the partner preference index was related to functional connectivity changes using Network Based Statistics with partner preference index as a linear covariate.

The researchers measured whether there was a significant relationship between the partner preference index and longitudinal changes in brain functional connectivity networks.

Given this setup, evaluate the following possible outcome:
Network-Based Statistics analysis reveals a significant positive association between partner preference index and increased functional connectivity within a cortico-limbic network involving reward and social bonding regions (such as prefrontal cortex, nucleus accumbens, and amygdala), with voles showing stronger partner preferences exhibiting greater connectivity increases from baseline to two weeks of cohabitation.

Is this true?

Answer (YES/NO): NO